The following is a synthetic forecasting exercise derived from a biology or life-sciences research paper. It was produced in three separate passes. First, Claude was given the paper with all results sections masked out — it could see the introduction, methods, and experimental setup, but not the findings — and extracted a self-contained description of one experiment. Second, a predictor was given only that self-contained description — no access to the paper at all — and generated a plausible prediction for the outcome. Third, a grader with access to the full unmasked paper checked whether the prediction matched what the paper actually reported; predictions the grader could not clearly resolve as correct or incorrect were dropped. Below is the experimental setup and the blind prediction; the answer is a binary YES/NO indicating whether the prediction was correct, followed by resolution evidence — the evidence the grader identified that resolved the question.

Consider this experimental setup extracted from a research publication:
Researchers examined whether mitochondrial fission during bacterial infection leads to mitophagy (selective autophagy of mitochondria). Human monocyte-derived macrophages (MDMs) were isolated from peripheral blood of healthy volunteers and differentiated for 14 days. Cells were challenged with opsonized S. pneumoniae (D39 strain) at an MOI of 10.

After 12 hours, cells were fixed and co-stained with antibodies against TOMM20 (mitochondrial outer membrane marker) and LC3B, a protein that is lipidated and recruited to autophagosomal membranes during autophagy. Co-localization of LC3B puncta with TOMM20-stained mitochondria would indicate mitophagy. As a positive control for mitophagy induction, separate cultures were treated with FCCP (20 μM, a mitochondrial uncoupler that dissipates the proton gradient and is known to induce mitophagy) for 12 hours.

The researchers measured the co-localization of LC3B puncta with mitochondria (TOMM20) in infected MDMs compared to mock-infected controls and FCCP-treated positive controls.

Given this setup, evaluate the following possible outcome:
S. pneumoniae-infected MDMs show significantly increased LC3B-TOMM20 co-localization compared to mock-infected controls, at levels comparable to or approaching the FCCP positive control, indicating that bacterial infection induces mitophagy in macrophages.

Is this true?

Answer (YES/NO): NO